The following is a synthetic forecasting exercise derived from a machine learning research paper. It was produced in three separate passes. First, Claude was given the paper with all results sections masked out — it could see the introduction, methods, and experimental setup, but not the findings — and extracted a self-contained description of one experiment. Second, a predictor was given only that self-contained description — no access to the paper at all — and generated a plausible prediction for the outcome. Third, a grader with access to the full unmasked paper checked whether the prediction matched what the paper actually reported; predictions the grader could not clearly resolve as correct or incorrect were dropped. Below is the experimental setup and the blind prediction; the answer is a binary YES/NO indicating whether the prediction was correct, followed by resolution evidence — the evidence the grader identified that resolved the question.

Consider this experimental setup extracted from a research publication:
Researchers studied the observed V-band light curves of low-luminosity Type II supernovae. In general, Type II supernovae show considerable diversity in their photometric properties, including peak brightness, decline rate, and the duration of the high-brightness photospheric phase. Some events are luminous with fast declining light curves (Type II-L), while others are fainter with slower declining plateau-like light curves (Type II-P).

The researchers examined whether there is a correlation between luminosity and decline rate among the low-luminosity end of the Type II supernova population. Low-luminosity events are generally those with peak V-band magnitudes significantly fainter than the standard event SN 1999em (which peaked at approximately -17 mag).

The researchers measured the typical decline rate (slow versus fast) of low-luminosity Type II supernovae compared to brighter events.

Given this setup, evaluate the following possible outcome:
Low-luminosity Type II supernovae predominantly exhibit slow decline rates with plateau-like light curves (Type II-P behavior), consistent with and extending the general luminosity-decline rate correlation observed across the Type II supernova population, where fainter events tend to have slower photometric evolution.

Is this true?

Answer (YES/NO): YES